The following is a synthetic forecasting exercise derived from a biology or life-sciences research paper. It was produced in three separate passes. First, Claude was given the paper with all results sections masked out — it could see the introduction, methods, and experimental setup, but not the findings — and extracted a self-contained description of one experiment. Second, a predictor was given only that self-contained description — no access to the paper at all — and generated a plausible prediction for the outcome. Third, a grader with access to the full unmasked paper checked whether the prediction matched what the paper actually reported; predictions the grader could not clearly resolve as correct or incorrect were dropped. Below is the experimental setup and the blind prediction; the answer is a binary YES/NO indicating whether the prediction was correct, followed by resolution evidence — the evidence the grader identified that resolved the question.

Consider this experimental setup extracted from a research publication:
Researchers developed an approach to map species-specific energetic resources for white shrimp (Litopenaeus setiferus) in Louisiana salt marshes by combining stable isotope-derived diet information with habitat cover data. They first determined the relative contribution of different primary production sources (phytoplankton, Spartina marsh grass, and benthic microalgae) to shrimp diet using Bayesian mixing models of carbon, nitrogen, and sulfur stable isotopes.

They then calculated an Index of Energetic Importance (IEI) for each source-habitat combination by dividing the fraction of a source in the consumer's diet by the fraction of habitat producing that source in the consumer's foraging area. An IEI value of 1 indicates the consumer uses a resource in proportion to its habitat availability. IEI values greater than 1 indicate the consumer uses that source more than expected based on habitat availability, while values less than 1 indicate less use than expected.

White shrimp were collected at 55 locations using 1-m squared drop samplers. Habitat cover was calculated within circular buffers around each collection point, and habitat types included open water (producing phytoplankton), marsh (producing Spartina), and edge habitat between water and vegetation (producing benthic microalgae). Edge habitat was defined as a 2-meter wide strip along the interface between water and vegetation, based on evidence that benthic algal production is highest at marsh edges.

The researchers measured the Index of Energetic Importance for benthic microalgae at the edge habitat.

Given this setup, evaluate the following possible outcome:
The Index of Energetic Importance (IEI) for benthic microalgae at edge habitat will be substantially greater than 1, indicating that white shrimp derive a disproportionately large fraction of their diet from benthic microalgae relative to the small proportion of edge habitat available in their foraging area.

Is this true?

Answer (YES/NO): YES